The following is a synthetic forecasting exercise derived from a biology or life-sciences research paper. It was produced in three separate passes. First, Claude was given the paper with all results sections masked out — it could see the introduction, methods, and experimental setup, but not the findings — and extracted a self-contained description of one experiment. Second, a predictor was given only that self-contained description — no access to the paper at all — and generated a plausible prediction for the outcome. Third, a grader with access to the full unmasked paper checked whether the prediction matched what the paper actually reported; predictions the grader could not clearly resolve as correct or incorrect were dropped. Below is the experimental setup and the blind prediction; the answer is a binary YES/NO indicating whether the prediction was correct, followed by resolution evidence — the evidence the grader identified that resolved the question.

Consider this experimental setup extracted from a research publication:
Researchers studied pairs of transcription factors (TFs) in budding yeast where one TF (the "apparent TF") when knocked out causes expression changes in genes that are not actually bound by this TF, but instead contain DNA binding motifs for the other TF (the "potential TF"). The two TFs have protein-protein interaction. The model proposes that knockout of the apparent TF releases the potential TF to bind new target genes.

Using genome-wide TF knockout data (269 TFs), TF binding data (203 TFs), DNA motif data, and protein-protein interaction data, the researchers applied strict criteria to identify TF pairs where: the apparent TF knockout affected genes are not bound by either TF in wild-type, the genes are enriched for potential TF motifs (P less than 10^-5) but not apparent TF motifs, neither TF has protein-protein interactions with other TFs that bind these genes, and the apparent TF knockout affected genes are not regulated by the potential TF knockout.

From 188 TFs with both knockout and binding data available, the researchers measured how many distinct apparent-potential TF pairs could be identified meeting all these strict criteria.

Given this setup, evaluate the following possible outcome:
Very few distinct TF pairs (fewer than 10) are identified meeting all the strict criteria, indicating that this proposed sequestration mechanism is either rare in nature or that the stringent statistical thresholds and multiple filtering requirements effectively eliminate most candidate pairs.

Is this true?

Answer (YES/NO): NO